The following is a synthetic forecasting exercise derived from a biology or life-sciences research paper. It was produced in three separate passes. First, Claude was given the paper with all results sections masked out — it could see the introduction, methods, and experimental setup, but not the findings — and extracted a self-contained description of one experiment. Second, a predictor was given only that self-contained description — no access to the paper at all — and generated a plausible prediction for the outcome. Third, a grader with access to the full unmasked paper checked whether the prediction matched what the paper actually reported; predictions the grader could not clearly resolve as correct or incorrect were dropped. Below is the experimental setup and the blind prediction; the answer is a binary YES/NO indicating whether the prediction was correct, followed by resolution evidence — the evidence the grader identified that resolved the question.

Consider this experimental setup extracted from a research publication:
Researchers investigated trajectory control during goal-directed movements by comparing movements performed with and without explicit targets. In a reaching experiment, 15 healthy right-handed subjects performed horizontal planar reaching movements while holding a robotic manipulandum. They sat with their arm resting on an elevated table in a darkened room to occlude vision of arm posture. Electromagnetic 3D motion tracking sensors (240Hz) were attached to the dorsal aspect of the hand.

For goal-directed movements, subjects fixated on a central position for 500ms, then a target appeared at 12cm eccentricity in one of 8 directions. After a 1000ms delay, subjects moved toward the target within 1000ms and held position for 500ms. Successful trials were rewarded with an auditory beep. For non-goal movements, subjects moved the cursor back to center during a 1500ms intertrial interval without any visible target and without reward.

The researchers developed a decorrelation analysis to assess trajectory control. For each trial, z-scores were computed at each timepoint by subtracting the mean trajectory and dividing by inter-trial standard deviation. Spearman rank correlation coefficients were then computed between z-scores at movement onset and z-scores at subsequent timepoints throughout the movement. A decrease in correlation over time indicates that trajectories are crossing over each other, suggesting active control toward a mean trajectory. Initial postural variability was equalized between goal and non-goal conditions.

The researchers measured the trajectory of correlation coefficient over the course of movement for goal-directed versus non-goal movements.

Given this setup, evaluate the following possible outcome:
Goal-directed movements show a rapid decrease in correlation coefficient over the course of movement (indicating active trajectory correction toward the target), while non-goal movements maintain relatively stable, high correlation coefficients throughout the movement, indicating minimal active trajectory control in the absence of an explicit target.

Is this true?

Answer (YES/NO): NO